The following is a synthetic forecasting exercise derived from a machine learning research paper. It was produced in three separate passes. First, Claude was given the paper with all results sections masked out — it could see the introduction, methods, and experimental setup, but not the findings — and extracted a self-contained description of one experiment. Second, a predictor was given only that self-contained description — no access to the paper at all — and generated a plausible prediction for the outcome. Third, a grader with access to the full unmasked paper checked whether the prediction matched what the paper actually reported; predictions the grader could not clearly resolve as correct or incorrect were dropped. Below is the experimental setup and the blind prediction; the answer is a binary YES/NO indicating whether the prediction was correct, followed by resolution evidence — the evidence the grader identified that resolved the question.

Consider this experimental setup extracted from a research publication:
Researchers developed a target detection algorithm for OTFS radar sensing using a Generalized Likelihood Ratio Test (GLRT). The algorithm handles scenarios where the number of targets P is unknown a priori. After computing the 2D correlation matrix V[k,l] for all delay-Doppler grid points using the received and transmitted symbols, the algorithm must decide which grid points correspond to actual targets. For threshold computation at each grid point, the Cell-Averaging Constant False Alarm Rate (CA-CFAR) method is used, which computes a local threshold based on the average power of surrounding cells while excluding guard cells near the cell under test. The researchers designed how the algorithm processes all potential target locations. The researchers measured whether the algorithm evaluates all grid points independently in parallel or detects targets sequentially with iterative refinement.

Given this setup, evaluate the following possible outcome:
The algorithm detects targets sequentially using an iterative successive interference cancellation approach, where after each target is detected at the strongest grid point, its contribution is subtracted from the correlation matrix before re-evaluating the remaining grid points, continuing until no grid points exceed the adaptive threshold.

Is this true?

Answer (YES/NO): NO